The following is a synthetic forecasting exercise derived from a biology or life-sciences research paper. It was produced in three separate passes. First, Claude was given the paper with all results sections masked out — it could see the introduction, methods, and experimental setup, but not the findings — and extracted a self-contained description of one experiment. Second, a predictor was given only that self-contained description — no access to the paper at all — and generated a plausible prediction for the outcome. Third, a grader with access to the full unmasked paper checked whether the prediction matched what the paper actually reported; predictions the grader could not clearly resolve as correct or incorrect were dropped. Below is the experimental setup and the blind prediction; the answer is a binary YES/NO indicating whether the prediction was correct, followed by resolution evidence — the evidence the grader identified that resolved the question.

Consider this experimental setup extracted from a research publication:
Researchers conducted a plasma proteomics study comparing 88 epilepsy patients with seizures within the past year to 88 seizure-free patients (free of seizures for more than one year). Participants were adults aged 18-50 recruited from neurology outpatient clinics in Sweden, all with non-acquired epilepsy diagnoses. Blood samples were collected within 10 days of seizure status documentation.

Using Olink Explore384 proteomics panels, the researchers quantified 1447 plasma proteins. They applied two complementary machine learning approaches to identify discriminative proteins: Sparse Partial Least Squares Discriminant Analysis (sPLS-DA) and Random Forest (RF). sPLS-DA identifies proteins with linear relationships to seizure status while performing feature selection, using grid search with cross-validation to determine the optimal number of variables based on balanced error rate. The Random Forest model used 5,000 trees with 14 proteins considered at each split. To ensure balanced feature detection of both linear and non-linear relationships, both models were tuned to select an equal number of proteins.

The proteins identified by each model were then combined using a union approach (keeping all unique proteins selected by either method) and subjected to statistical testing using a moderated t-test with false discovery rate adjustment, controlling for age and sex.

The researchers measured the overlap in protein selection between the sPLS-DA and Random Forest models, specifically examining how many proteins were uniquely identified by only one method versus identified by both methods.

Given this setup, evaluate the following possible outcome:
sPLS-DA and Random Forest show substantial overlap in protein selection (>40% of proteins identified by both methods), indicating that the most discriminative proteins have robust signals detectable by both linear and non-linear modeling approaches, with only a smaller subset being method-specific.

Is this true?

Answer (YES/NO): NO